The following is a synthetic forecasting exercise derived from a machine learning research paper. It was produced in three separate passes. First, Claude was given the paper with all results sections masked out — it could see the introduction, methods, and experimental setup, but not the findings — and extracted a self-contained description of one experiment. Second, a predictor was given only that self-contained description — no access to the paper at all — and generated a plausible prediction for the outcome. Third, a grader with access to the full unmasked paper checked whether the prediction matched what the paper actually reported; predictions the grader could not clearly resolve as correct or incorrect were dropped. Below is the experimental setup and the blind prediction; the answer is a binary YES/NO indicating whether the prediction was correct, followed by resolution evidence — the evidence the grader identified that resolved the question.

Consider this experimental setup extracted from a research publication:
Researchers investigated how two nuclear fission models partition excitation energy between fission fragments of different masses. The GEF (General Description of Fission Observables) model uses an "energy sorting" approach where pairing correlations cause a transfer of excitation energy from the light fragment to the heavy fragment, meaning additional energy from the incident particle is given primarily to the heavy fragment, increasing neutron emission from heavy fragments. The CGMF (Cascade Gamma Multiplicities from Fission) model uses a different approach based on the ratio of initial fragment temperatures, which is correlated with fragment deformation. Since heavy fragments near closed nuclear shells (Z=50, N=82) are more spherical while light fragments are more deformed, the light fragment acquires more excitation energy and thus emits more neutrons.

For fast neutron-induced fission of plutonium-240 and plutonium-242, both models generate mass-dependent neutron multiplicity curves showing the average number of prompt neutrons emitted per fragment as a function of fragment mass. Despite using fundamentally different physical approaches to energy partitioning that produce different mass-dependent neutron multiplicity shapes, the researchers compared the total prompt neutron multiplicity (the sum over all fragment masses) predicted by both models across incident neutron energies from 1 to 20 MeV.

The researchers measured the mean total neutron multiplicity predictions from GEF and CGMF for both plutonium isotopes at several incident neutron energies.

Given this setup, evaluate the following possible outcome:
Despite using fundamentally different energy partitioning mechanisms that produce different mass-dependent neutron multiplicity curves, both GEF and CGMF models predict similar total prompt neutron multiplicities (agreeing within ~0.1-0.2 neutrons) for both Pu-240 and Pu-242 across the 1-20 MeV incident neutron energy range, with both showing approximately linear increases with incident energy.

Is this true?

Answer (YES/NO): NO